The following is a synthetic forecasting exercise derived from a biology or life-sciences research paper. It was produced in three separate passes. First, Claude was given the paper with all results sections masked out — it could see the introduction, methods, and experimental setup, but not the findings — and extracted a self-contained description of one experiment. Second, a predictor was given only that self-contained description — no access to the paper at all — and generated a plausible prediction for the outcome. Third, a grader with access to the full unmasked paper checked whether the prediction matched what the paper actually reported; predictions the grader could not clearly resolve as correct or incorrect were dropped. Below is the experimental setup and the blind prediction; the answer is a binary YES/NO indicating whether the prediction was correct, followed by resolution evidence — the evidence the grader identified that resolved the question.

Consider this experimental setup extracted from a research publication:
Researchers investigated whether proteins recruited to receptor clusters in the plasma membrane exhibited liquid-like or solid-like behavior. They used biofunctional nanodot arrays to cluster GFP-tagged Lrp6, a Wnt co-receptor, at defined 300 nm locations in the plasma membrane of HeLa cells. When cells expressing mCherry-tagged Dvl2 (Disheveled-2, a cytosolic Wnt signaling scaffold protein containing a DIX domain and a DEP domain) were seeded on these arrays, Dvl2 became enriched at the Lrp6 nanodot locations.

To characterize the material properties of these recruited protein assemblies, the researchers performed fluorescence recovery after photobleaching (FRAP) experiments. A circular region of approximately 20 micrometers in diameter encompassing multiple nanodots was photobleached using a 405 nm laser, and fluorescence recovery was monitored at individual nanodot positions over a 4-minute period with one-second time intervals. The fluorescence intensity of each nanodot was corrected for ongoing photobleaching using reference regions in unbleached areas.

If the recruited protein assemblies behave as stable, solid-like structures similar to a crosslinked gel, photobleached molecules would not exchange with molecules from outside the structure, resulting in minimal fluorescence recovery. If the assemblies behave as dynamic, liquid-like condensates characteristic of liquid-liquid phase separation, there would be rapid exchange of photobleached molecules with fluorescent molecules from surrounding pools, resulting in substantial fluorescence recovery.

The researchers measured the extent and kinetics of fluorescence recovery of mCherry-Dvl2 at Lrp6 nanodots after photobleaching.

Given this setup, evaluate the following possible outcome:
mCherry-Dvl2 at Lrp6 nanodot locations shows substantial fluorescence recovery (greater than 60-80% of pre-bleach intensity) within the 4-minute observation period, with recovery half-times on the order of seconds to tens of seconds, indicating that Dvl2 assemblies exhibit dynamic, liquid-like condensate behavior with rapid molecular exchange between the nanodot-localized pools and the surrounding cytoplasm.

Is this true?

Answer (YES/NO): NO